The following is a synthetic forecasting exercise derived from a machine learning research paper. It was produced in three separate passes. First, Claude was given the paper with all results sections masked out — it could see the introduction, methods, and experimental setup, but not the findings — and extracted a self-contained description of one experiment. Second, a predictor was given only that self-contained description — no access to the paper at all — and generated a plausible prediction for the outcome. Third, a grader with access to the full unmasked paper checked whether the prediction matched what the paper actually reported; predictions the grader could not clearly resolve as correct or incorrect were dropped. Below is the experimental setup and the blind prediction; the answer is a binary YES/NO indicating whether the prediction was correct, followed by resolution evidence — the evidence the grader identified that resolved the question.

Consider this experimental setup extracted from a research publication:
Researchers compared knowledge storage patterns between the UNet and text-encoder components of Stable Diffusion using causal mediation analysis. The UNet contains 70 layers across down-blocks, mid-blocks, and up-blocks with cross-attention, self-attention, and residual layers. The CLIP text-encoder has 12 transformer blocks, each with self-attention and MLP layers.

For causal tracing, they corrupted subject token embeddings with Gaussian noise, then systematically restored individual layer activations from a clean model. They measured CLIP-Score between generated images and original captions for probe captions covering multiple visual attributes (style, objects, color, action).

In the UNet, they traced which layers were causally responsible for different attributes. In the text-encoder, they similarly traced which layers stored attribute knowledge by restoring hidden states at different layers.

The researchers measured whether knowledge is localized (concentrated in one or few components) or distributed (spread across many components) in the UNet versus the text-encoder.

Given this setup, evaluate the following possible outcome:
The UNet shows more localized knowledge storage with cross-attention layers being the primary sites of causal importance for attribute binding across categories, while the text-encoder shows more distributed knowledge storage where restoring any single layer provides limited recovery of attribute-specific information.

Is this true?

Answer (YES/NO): NO